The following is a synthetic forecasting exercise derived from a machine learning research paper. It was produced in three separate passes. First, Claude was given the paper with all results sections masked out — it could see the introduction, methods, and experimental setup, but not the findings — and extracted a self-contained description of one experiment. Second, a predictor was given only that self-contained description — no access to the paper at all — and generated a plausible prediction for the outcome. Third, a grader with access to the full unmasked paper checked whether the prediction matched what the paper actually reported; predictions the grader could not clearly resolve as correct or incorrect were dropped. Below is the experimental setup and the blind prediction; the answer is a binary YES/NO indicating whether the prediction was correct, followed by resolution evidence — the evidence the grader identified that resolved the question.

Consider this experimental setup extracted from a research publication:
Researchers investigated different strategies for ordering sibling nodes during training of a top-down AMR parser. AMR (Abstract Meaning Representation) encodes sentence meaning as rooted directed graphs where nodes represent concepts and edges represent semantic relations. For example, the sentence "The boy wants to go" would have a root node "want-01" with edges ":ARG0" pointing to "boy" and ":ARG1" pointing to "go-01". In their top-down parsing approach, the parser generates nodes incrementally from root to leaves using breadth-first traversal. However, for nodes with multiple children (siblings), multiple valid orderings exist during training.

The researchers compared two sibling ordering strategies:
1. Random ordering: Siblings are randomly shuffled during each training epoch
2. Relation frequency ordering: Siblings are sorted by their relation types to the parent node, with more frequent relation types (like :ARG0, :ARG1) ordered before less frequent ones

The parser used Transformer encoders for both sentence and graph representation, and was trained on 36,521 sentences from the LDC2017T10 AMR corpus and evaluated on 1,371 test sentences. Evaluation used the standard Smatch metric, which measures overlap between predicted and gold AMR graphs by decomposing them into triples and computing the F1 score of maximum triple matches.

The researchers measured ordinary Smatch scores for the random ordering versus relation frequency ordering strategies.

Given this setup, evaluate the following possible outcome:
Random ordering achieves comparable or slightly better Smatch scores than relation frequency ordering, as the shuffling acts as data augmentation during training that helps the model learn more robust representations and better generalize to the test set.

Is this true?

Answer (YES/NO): NO